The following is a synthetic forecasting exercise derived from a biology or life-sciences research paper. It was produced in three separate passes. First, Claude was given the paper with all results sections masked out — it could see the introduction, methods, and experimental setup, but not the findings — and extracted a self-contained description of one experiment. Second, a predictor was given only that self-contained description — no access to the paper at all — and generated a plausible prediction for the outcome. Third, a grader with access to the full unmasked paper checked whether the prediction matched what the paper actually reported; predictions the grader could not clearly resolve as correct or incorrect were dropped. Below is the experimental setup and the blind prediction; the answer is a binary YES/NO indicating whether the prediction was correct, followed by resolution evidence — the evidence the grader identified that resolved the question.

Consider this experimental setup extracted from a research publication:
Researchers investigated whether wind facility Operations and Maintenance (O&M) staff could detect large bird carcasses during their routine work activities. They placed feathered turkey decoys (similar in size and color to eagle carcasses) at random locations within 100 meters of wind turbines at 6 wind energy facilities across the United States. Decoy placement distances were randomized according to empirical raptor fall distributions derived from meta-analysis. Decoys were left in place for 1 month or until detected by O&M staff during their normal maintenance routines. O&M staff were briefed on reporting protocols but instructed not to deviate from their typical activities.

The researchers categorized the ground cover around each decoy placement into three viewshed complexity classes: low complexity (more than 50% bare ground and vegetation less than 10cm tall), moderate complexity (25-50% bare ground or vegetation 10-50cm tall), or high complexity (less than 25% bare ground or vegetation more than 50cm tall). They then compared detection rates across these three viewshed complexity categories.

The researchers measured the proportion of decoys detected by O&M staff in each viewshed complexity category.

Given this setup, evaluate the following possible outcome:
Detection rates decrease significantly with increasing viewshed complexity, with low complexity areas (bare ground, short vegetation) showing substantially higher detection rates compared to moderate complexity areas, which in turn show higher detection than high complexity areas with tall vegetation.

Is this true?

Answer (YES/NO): YES